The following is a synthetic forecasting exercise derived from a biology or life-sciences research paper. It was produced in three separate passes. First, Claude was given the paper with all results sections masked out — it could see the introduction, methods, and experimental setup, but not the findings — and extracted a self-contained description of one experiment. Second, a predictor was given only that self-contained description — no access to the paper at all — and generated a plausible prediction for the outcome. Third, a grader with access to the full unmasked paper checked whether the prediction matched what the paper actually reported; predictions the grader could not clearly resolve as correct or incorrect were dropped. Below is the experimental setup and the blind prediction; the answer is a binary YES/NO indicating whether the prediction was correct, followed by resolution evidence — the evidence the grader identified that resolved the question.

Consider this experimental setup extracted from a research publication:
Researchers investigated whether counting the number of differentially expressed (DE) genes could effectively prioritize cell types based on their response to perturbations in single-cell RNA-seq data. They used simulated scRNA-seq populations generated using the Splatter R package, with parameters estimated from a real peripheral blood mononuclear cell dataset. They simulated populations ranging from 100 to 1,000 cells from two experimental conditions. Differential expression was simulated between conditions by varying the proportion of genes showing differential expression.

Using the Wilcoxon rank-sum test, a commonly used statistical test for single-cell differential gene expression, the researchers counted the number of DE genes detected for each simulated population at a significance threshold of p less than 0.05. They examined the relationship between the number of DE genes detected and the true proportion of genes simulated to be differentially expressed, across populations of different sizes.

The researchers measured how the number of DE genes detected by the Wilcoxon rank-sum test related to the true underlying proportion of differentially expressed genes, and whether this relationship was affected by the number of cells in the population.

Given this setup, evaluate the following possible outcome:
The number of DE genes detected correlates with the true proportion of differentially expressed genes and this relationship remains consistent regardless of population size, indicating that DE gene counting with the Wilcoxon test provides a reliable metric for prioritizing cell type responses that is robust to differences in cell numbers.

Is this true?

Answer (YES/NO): NO